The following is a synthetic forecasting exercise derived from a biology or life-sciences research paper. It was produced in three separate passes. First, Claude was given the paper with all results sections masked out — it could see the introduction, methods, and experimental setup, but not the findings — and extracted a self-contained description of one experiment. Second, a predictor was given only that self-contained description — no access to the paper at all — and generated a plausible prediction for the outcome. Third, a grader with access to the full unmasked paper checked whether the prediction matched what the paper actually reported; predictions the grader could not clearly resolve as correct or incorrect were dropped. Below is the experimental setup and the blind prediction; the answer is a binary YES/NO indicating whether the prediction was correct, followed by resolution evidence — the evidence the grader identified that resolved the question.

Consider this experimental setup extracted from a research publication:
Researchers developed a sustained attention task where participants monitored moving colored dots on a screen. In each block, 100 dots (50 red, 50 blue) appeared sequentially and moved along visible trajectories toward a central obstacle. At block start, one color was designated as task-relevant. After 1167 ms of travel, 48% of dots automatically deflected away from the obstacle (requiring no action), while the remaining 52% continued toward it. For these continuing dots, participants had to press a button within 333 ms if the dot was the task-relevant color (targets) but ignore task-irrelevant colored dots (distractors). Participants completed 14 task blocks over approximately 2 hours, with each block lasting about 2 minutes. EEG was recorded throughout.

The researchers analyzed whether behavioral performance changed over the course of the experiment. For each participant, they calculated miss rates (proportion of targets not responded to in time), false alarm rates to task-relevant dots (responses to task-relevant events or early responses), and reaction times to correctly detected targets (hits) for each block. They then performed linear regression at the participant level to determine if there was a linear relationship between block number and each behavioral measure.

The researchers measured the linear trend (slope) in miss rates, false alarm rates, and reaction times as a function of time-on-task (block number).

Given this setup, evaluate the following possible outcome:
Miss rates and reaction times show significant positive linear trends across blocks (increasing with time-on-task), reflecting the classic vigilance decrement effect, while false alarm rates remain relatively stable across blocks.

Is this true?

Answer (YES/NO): NO